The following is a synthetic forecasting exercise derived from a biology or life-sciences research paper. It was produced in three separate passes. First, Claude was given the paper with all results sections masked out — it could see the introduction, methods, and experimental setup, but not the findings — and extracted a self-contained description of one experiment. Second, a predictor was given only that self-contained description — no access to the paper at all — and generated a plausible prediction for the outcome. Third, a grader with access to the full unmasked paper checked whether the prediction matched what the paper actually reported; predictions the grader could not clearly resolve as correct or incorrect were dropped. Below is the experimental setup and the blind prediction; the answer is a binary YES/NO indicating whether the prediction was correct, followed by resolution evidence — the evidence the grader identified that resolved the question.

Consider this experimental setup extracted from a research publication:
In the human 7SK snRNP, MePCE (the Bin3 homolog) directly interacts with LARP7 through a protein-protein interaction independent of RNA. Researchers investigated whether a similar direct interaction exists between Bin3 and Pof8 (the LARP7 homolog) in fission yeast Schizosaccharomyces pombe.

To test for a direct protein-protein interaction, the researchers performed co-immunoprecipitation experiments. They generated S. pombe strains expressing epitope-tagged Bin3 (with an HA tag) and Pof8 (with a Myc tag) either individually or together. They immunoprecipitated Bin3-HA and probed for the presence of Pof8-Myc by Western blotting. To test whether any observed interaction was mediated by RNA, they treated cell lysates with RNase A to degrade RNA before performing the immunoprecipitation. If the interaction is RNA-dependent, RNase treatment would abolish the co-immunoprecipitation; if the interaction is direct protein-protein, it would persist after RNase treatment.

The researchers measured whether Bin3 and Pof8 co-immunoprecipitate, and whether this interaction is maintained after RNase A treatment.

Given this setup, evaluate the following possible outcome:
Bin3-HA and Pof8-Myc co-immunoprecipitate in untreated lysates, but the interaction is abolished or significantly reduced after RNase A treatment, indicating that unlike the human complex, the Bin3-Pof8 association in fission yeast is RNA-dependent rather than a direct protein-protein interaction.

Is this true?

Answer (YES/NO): NO